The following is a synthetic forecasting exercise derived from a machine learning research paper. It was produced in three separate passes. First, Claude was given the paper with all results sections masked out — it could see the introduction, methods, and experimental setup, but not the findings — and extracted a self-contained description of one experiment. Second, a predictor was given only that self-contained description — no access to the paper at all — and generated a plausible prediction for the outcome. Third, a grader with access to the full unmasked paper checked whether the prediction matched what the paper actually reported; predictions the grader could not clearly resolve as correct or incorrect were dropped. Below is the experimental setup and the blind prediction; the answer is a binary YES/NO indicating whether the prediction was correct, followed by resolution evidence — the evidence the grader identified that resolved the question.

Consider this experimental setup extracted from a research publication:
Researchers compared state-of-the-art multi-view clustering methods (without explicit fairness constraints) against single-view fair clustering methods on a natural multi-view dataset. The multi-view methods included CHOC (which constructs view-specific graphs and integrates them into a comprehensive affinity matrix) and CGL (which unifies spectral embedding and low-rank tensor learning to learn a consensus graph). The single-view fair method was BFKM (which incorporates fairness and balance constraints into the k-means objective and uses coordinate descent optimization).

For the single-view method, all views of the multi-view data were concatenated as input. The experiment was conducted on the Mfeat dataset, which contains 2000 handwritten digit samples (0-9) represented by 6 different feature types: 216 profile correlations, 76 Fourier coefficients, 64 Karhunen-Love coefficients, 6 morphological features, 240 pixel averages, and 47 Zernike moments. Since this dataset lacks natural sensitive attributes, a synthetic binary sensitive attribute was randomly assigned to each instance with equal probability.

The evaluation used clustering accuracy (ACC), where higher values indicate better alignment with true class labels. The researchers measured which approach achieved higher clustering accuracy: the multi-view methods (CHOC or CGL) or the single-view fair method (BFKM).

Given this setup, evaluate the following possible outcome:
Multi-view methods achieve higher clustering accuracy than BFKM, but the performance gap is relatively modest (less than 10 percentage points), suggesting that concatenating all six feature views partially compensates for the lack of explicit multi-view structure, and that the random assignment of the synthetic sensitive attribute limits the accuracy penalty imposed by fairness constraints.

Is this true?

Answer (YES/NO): NO